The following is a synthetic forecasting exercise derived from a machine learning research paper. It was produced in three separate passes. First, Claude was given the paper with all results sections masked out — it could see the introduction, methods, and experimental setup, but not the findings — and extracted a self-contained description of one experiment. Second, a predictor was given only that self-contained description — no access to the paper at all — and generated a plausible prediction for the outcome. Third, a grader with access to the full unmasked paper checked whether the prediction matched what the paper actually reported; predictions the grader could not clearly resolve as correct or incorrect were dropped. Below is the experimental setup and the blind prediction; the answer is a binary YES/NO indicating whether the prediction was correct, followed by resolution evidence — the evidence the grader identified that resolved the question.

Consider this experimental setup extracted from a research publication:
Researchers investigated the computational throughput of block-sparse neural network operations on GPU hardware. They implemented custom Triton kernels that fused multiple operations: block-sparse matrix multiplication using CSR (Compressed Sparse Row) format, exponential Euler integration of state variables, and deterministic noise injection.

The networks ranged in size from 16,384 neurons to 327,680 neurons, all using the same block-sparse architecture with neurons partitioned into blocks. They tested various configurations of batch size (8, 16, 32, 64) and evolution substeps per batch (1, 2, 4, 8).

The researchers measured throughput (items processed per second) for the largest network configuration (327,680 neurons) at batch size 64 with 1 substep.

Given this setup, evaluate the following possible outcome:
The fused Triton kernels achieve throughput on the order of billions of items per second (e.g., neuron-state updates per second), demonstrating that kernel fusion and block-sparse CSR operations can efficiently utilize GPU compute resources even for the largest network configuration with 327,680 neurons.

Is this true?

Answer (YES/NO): NO